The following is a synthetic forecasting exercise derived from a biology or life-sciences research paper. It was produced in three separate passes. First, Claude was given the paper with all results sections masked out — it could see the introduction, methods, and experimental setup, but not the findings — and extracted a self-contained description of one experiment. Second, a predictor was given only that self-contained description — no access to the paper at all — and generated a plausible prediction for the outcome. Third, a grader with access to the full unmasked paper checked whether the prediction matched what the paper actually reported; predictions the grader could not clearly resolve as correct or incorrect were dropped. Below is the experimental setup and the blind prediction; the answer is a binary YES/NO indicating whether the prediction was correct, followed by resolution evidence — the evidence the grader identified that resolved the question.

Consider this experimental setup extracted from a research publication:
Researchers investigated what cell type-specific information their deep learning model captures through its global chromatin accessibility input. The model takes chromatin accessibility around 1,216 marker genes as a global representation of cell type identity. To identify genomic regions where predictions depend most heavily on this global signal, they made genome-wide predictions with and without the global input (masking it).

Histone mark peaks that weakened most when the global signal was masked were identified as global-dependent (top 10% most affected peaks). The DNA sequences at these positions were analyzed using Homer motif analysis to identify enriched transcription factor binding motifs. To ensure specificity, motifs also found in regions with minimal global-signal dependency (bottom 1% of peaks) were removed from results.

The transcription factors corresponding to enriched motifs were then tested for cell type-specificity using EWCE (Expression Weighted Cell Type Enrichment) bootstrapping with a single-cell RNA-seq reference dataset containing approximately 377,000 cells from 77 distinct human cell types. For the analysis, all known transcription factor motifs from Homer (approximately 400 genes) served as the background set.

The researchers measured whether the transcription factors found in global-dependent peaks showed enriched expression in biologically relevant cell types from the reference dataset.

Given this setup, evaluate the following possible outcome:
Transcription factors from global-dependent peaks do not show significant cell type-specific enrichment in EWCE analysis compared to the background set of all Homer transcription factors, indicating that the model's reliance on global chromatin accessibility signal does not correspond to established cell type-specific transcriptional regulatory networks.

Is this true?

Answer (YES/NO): NO